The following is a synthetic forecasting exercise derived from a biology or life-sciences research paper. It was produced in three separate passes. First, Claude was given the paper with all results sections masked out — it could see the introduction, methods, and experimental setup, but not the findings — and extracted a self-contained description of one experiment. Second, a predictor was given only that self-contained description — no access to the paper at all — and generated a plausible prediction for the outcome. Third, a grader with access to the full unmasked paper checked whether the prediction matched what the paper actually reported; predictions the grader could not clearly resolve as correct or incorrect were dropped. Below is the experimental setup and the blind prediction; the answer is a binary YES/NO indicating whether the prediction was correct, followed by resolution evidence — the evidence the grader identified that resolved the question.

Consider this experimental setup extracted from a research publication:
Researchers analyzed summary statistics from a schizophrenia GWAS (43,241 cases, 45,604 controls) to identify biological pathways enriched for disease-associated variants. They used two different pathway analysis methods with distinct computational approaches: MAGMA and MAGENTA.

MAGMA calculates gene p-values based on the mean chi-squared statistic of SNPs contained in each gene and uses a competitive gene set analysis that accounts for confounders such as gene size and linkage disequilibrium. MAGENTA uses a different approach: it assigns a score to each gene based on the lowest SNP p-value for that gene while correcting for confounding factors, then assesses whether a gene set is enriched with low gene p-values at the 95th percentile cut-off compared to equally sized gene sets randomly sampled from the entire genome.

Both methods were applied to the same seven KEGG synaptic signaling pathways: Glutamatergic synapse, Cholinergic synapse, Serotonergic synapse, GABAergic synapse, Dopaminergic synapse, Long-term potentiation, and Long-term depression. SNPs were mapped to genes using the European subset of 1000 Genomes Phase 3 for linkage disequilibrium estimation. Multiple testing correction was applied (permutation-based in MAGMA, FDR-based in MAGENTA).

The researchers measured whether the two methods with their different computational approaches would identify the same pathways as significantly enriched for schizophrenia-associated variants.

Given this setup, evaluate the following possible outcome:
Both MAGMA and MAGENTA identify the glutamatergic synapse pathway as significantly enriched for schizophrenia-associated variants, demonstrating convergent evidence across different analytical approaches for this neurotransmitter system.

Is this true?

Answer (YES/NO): NO